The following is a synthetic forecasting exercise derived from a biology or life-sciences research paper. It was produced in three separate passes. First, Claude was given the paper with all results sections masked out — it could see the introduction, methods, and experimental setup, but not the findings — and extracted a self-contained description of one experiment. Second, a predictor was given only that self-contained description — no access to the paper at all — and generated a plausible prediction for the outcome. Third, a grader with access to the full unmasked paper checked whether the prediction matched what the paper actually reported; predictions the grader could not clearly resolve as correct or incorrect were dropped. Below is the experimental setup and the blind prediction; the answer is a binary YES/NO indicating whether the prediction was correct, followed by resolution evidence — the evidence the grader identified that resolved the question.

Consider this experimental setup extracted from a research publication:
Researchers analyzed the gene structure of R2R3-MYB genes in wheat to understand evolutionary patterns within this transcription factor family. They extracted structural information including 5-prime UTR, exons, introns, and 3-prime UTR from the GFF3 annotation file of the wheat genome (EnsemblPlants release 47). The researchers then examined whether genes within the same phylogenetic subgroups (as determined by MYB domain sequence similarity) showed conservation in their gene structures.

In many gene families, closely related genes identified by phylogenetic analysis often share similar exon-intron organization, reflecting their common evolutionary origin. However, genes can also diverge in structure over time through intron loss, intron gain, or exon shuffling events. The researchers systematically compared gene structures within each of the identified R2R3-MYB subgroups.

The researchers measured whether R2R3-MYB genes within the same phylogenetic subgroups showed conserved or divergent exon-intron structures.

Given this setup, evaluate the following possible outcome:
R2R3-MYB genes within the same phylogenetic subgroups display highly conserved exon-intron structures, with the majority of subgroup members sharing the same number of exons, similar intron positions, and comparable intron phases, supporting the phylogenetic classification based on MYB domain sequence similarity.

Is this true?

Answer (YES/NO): YES